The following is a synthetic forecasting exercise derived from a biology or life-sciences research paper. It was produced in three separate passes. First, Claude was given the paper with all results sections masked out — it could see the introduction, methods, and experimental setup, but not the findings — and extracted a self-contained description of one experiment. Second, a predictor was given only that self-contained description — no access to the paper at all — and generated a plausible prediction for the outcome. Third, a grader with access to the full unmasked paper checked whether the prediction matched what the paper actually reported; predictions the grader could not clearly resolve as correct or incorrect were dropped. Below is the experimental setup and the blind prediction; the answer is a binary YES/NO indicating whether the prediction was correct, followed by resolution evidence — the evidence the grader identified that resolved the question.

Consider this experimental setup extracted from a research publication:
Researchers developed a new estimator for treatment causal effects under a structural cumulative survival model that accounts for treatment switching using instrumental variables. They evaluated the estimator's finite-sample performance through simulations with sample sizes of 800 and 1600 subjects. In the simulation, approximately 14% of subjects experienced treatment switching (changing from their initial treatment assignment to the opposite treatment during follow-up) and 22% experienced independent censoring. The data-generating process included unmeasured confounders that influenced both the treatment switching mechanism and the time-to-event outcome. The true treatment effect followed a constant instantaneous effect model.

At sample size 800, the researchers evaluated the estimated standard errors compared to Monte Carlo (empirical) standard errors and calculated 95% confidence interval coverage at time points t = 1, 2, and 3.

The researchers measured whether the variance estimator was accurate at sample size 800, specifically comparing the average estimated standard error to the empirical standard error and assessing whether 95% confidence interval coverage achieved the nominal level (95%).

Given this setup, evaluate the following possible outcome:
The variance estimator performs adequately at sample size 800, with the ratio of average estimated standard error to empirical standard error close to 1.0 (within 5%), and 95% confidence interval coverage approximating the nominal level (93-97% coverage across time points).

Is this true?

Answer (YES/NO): NO